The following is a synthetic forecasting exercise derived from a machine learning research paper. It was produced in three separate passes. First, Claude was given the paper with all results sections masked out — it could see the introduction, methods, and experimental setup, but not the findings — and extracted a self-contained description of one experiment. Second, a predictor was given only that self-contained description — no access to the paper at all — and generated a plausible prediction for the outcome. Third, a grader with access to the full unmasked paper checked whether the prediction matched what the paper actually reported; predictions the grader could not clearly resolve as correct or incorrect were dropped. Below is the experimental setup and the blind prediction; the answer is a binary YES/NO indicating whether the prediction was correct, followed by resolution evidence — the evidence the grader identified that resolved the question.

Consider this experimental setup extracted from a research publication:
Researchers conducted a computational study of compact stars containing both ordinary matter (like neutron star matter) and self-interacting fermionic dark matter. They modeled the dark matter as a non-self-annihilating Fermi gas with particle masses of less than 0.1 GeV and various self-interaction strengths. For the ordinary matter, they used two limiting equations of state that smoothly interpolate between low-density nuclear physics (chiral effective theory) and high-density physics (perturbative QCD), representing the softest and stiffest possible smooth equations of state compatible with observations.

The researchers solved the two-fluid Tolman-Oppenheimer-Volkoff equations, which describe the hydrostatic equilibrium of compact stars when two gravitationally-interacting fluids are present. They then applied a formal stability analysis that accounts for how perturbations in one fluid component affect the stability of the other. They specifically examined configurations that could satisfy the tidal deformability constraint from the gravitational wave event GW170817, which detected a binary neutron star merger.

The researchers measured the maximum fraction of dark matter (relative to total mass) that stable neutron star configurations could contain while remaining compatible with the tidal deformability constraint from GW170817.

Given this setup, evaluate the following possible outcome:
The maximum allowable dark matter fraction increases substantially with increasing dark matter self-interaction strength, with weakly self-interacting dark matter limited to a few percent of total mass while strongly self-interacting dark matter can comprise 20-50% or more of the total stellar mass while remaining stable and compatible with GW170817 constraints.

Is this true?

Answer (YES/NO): NO